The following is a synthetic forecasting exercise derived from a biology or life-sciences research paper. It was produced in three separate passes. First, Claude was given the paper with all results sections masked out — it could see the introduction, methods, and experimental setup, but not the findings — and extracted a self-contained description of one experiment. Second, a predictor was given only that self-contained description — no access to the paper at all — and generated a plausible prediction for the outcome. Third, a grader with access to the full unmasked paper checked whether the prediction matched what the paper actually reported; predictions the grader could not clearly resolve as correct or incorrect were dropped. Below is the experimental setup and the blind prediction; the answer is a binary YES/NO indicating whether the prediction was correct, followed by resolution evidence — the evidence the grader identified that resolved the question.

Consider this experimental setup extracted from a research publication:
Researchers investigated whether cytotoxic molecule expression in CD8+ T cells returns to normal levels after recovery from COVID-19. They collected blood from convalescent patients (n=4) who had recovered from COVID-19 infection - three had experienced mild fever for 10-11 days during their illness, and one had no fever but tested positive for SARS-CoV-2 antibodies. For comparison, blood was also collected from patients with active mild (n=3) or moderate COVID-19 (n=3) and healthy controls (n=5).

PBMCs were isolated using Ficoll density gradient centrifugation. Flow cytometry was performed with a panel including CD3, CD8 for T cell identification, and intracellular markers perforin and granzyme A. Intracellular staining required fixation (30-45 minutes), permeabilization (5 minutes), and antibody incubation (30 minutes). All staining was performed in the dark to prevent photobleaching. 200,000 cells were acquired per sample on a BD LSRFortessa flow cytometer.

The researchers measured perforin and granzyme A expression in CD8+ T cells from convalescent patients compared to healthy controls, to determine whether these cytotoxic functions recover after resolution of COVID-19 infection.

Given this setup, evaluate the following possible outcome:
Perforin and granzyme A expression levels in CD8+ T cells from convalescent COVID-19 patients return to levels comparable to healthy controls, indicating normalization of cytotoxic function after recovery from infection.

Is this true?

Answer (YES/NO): NO